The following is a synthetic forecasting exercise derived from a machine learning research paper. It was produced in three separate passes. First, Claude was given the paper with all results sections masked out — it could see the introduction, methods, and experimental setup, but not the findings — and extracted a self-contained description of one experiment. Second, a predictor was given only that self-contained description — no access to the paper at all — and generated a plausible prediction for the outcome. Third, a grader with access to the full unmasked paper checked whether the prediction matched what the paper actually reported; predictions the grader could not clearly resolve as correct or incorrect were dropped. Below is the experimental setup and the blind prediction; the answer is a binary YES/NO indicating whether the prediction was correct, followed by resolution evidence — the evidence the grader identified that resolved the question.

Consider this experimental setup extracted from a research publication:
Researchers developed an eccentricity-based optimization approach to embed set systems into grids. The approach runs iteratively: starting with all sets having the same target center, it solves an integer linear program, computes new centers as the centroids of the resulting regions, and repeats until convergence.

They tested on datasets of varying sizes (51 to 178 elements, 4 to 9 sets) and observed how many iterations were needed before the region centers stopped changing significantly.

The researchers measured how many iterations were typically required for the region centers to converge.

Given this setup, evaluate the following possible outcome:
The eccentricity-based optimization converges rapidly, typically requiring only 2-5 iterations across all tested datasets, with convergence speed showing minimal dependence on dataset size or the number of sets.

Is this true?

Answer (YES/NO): YES